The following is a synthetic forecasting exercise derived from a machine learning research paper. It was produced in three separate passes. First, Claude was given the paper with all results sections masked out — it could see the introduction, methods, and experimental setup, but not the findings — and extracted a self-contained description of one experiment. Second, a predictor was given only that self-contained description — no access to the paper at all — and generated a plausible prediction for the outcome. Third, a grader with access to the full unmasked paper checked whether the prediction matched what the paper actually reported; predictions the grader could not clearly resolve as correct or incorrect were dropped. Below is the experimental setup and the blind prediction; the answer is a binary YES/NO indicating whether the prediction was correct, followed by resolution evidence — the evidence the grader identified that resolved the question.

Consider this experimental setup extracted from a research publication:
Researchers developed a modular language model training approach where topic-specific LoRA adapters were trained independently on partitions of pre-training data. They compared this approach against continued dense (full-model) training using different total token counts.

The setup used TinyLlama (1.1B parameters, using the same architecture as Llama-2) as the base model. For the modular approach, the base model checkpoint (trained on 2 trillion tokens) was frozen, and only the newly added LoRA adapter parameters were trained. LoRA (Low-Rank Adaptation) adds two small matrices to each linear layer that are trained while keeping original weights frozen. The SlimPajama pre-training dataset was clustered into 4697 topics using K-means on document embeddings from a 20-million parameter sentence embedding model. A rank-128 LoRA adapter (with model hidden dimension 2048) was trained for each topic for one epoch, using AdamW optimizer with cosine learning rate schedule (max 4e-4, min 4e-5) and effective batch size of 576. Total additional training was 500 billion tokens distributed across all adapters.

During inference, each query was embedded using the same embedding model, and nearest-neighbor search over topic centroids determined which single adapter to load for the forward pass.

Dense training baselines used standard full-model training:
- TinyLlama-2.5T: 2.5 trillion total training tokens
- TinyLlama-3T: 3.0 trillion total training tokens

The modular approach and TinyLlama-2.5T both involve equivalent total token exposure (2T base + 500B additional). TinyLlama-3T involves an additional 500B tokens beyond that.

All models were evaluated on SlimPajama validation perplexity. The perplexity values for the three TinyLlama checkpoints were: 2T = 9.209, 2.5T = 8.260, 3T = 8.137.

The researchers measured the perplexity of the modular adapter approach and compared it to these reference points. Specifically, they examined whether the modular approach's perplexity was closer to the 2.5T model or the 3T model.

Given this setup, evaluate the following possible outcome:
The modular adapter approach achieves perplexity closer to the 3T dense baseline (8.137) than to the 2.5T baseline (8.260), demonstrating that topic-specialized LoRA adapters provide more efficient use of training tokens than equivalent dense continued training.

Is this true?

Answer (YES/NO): YES